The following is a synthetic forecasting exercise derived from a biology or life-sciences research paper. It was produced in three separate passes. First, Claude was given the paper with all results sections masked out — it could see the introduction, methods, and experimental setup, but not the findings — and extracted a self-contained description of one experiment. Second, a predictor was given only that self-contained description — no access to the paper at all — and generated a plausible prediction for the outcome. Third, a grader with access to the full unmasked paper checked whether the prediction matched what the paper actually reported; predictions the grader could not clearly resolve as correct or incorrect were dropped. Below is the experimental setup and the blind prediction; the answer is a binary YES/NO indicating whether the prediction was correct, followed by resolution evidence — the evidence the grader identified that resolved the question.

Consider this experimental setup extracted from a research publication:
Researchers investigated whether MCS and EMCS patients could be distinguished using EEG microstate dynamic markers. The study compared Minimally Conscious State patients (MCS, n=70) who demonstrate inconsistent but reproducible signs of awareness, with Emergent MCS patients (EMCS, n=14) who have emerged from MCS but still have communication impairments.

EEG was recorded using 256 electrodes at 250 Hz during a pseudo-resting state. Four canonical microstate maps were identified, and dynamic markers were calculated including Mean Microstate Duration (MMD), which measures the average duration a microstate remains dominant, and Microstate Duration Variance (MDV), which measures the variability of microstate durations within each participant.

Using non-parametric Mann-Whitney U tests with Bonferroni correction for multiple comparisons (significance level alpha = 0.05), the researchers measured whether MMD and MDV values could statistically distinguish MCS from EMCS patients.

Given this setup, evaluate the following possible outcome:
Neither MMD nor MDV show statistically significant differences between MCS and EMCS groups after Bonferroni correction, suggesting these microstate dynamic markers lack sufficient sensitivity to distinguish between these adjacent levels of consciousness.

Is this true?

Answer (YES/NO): YES